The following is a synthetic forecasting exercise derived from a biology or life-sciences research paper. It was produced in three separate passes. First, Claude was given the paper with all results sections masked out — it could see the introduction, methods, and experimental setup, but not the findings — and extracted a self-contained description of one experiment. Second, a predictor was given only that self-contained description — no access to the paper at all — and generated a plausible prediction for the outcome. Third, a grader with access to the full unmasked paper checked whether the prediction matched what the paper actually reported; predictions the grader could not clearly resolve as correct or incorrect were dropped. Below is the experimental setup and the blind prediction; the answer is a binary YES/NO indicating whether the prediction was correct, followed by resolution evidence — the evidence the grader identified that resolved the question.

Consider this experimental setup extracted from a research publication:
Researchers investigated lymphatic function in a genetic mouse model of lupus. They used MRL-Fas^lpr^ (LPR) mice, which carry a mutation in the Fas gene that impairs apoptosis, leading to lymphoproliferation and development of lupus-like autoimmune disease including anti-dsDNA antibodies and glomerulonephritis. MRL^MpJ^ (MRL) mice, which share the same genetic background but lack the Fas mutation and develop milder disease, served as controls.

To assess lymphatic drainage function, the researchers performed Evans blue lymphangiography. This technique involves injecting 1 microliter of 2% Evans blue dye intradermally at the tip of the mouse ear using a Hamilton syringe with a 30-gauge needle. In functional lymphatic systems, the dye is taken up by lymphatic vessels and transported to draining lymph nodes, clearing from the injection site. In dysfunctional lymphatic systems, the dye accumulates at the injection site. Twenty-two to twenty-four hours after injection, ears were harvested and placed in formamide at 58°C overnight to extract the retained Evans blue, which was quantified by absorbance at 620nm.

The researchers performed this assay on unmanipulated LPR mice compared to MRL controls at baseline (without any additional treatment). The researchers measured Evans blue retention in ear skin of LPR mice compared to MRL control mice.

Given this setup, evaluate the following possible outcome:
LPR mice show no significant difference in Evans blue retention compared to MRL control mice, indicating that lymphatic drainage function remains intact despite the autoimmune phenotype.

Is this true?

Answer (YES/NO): YES